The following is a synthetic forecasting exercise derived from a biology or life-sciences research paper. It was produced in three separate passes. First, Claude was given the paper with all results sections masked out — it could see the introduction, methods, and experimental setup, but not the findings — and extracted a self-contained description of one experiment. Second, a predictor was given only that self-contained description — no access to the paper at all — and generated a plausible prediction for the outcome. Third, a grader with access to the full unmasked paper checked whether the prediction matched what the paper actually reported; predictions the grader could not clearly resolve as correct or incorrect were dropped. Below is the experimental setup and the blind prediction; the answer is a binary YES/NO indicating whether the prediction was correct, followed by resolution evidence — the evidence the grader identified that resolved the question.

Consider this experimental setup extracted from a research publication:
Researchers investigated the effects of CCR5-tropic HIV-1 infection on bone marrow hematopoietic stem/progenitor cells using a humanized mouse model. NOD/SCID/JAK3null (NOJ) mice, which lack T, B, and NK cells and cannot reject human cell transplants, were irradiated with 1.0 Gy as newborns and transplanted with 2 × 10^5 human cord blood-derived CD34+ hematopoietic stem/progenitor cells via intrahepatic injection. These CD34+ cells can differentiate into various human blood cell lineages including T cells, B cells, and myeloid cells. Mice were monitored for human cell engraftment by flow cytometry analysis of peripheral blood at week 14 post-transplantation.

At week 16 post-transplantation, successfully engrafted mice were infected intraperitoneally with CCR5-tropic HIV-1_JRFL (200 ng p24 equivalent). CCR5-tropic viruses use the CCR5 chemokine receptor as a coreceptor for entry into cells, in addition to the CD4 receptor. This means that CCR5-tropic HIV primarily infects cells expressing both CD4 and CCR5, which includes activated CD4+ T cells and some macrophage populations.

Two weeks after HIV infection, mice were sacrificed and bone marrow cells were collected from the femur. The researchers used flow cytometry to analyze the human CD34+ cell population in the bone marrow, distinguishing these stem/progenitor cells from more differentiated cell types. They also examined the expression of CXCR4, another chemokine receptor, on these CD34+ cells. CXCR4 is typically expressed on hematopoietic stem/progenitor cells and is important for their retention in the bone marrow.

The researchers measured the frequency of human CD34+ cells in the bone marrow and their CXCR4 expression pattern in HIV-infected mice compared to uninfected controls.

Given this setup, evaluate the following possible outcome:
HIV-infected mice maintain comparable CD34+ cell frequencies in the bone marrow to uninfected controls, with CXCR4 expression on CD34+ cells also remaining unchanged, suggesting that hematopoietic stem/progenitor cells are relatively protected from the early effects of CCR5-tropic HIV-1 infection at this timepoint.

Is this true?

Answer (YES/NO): NO